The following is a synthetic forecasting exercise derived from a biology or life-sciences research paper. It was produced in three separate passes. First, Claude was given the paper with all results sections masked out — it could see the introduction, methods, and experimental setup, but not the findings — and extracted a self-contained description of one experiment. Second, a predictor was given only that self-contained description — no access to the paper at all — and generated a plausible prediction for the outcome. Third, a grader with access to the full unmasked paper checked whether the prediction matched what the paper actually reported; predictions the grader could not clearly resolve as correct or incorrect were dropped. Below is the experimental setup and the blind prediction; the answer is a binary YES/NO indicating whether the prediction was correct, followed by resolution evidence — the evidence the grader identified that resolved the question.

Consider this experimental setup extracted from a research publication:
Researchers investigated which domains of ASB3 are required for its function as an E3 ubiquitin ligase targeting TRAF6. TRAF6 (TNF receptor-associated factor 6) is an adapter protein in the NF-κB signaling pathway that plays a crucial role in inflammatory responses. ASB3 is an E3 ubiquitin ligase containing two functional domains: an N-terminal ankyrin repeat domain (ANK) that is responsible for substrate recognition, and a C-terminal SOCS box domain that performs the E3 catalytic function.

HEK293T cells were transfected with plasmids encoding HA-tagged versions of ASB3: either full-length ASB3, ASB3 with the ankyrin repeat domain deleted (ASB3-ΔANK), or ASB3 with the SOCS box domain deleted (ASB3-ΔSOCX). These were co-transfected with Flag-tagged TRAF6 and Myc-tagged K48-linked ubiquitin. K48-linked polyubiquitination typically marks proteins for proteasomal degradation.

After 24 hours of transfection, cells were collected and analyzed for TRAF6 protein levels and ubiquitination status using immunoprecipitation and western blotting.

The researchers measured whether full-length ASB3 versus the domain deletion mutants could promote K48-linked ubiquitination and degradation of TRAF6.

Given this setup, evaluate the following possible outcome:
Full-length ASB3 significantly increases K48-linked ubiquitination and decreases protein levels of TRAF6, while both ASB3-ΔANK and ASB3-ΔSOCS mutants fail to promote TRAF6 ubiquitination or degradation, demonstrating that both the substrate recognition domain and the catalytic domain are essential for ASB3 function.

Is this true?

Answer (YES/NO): NO